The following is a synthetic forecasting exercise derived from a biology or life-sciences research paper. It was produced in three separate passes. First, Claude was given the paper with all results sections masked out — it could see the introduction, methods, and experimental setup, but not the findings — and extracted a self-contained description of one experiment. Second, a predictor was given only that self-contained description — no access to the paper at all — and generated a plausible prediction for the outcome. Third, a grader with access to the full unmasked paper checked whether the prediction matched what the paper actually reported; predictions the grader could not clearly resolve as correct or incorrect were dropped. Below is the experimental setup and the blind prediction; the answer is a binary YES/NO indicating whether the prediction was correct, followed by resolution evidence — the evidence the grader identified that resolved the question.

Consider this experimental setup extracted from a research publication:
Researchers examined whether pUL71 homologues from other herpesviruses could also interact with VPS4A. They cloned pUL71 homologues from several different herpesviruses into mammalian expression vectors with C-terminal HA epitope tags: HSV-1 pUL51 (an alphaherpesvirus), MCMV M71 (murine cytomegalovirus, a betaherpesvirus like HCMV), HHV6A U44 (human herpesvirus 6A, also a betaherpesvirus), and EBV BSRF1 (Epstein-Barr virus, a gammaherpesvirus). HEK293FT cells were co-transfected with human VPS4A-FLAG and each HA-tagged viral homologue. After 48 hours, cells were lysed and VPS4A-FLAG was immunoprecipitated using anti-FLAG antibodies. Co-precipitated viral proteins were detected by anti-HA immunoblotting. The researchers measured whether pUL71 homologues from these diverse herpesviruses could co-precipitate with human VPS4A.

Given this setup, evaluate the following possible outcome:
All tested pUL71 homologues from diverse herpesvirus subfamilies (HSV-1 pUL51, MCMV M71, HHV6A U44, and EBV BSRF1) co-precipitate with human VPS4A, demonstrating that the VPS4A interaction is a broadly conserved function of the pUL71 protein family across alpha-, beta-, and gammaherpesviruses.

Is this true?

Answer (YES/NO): NO